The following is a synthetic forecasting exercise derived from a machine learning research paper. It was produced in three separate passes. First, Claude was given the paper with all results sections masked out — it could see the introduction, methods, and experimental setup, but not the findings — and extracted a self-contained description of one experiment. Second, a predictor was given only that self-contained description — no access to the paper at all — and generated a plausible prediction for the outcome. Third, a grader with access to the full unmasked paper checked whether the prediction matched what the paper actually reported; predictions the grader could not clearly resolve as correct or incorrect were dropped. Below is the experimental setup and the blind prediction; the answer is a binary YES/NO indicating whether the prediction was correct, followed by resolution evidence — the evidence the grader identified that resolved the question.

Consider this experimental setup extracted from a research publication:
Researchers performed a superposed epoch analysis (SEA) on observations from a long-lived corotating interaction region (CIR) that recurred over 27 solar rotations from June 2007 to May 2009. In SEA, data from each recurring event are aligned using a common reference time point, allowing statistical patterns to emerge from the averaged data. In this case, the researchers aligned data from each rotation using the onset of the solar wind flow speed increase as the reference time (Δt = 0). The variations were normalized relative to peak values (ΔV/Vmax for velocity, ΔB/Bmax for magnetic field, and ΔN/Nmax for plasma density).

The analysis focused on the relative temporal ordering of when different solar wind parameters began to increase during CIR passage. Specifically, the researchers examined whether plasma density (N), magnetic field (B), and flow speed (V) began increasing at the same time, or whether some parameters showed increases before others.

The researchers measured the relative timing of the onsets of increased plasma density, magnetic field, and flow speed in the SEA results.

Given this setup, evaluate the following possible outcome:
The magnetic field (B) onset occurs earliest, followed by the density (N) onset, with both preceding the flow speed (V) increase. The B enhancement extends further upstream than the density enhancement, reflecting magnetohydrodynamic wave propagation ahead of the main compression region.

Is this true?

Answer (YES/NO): NO